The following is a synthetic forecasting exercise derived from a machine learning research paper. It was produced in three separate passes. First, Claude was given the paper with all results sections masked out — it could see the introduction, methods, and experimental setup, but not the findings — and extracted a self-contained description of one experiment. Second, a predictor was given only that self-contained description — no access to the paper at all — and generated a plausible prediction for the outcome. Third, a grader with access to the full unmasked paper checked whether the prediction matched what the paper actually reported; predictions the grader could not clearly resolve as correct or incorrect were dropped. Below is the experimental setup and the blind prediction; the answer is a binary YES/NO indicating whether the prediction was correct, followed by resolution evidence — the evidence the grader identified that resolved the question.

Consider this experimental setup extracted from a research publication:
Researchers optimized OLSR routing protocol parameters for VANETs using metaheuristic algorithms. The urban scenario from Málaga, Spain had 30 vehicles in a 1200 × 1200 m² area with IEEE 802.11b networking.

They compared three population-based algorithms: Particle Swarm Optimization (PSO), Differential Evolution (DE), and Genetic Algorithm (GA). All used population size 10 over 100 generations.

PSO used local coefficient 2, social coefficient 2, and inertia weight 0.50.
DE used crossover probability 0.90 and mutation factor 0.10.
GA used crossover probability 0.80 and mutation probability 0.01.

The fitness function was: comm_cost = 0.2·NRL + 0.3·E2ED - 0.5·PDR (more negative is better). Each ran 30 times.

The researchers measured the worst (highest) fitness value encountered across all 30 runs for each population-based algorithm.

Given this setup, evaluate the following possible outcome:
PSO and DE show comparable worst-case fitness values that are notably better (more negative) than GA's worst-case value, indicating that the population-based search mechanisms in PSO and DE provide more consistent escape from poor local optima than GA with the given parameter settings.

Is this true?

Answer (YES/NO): YES